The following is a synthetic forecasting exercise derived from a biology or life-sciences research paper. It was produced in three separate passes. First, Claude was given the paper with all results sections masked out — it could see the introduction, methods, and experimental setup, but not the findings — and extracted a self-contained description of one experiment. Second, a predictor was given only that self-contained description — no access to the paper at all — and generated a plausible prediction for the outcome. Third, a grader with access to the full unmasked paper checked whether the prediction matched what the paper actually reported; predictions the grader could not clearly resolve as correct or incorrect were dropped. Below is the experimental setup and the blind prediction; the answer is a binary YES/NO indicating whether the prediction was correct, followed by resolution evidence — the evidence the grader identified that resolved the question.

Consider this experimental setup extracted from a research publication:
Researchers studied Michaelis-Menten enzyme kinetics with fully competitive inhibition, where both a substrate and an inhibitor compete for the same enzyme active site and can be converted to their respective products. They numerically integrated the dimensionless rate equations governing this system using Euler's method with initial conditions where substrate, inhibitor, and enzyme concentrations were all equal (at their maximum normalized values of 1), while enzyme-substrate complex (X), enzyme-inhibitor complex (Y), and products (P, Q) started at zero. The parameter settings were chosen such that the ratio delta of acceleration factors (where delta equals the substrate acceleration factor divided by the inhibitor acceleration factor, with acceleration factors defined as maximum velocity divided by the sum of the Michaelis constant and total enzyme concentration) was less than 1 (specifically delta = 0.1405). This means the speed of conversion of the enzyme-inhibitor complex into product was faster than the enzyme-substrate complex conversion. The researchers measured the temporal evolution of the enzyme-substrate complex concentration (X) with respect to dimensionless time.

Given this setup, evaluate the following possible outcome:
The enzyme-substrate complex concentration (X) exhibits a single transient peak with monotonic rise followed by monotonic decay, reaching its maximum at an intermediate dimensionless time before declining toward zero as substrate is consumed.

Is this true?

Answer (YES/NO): NO